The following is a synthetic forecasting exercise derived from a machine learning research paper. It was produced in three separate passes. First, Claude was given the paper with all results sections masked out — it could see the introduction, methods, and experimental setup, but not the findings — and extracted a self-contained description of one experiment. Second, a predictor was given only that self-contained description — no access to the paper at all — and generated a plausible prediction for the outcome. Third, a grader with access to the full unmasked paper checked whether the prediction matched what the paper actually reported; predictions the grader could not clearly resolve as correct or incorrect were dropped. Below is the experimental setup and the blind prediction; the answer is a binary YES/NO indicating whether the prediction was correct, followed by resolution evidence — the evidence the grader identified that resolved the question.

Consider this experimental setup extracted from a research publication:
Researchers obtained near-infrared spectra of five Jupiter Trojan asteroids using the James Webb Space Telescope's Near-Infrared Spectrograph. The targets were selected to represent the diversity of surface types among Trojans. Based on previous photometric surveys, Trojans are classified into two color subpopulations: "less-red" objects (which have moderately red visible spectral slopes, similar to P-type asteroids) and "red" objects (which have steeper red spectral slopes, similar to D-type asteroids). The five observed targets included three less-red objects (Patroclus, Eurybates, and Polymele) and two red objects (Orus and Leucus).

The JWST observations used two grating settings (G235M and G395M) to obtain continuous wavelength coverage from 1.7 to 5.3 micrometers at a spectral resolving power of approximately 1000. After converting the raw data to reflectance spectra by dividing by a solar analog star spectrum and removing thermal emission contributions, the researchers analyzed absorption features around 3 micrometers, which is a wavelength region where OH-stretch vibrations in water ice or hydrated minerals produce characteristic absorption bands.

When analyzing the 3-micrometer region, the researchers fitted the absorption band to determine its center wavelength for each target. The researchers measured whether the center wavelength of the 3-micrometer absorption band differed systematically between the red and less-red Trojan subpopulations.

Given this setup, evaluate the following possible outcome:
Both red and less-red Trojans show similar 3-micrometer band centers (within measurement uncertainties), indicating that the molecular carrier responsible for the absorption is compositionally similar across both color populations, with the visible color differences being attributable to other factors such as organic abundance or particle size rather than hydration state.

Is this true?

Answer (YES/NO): NO